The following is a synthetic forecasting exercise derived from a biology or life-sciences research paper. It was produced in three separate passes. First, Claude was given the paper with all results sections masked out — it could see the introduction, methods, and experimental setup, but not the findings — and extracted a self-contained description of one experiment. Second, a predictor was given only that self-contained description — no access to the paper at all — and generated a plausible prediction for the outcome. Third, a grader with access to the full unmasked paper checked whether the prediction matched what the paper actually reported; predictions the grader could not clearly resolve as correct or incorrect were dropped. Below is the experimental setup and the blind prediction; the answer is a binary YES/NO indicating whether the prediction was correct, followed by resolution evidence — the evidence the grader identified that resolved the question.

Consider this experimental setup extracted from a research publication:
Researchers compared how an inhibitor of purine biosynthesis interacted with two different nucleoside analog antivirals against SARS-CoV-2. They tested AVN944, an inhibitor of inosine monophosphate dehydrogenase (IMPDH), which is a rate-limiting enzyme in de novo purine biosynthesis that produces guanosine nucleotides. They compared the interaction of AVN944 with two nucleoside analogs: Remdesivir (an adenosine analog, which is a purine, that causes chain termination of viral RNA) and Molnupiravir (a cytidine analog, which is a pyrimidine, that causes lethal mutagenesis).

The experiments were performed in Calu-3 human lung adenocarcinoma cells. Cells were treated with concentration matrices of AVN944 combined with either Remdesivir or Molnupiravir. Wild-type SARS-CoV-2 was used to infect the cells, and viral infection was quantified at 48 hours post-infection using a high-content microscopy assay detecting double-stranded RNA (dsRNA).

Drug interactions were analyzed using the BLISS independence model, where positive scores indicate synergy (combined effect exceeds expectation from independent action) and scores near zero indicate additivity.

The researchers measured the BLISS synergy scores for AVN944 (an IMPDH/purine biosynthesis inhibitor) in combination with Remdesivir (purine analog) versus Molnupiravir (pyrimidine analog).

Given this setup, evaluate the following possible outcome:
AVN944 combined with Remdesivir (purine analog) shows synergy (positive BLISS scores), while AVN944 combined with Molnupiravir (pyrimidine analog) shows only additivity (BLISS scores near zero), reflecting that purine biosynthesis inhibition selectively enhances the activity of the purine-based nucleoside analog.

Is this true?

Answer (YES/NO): NO